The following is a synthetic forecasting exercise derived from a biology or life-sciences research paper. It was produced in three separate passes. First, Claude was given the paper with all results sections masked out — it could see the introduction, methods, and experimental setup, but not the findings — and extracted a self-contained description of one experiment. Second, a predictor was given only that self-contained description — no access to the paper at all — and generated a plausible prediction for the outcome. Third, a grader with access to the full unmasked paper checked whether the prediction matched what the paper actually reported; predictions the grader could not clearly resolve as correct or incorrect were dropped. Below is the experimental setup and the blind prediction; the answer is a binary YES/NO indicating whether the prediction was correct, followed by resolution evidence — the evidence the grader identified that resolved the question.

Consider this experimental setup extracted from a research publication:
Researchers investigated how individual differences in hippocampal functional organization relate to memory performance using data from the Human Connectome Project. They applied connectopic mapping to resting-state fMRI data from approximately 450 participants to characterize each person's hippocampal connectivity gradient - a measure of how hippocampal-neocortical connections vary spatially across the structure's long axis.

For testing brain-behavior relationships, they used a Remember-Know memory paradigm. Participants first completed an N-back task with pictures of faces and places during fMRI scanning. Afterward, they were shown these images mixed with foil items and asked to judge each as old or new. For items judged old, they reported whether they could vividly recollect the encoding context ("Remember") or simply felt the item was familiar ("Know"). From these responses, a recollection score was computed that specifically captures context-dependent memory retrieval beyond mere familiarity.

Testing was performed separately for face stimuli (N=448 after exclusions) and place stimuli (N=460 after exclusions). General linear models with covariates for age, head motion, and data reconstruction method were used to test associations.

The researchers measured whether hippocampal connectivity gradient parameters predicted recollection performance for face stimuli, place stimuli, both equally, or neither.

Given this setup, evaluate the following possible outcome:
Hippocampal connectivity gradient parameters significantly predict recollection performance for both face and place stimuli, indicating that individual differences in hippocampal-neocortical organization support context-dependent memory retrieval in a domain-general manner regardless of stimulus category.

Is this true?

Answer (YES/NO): NO